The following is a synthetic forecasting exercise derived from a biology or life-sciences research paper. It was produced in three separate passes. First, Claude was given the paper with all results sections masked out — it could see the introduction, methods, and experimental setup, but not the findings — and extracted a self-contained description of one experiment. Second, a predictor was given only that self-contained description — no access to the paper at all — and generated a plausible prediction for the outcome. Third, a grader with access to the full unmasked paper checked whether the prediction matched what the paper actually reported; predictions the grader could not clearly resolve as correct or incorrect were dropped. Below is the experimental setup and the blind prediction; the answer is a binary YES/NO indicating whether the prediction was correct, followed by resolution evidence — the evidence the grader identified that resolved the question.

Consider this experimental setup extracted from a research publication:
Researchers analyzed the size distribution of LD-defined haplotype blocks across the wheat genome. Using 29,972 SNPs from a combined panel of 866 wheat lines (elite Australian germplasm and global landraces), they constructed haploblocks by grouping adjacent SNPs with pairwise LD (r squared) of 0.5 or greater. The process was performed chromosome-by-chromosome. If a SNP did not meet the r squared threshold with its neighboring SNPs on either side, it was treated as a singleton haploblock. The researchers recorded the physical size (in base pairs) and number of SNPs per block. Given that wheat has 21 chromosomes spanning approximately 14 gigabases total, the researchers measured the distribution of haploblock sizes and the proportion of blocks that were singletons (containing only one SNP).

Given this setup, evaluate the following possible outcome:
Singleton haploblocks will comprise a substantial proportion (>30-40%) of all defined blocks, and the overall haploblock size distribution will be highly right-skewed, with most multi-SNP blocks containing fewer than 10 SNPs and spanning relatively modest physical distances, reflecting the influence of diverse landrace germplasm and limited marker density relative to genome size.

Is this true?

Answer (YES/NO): NO